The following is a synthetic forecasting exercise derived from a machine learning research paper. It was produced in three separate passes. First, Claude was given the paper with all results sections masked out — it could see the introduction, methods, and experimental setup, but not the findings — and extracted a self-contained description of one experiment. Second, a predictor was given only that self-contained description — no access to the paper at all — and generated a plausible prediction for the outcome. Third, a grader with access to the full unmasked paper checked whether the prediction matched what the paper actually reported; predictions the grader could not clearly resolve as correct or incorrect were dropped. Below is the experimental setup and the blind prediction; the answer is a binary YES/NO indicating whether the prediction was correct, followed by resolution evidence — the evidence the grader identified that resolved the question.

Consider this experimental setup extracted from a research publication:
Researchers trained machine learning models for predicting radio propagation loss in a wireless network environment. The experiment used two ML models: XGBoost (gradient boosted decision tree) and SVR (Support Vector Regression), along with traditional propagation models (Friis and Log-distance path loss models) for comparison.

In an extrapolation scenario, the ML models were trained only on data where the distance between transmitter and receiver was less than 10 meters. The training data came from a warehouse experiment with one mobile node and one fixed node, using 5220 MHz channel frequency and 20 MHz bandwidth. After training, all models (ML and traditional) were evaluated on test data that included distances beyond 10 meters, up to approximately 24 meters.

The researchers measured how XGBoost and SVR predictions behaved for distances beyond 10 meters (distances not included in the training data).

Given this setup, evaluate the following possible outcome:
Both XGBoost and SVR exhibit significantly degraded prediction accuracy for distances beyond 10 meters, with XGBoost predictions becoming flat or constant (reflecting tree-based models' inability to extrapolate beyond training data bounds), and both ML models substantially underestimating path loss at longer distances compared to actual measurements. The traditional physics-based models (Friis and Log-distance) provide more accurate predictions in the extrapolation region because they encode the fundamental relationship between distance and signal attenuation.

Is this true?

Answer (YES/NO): NO